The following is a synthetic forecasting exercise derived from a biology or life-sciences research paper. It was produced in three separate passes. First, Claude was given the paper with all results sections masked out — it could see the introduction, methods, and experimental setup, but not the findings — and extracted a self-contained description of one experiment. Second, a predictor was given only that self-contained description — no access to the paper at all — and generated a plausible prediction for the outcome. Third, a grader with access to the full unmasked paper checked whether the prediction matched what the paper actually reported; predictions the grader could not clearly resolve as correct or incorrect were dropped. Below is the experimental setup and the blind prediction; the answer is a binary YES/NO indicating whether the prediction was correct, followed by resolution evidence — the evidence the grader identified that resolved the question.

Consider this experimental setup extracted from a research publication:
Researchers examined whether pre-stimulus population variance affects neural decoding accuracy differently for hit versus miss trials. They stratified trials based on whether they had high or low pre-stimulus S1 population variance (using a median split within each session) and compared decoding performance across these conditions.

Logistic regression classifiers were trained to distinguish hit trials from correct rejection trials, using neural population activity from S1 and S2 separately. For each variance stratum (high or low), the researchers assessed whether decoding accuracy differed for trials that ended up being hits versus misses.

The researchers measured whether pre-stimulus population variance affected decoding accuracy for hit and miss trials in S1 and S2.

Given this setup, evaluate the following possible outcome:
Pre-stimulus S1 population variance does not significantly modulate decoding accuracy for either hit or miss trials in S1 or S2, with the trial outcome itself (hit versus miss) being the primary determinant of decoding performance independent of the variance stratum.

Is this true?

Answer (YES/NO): NO